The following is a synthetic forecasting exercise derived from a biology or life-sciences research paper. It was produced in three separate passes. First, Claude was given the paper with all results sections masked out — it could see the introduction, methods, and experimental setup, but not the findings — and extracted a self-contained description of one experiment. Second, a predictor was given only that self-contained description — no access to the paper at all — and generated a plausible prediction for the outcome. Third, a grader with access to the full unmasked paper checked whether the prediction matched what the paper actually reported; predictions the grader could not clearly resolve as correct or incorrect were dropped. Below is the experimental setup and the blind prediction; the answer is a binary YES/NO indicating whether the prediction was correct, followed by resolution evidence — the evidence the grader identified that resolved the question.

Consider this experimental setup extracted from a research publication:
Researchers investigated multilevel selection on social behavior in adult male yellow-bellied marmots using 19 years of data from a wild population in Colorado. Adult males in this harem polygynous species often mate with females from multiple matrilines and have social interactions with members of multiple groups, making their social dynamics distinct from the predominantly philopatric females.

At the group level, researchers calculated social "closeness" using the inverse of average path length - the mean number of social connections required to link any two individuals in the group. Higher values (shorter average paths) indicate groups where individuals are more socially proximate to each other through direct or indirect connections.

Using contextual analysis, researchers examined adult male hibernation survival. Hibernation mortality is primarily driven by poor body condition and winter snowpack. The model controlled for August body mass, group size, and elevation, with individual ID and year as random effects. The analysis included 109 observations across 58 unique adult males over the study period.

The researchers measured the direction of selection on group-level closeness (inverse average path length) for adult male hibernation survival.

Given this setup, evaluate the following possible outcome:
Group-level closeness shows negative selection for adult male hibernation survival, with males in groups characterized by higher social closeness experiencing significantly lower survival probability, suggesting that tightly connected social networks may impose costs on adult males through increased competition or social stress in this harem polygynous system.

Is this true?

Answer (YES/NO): YES